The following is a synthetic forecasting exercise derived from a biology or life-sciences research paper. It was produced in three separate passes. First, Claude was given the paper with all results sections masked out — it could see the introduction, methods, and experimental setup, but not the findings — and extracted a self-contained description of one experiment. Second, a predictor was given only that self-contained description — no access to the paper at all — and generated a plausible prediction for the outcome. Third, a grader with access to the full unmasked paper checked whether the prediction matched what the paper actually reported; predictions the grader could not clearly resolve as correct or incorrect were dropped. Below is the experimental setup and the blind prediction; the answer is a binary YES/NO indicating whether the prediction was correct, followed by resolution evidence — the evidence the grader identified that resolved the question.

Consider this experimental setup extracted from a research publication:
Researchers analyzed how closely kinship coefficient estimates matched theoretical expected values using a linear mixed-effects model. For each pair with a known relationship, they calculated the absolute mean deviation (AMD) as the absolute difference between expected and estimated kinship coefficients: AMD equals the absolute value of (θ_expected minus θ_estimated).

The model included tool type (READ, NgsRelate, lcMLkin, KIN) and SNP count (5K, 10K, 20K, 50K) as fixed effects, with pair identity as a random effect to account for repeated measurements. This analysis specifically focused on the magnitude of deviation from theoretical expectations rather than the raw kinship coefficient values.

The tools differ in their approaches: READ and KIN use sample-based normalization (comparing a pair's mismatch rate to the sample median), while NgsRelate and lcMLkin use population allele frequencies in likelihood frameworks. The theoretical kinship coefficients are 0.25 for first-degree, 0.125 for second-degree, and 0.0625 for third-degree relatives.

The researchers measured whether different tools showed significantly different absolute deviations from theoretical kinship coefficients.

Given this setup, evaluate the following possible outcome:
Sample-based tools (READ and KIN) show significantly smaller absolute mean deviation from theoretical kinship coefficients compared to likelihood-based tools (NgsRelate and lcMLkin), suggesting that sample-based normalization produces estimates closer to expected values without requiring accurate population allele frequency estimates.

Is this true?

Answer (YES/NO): NO